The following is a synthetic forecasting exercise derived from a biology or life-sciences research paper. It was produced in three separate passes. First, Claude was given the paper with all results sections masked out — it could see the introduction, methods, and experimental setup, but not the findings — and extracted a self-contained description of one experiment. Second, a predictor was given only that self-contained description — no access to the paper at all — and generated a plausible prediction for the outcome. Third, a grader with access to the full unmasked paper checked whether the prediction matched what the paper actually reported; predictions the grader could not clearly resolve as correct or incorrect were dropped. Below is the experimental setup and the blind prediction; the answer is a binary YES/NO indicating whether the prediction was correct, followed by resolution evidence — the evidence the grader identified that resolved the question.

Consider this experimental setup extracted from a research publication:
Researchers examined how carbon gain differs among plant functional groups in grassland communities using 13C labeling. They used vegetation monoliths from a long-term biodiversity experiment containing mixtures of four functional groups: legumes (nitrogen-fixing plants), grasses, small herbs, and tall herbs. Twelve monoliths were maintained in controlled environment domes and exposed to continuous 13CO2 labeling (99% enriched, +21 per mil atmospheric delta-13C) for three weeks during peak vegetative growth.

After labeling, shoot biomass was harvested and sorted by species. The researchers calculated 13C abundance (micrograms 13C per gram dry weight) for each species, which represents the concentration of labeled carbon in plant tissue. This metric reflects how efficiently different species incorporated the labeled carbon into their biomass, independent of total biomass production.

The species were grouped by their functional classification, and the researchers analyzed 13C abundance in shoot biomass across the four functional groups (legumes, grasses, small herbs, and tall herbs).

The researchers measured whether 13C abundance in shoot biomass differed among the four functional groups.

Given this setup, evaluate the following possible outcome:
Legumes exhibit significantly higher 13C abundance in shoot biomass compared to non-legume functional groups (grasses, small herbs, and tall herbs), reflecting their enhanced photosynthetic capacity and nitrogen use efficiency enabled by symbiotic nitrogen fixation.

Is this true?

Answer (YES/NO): NO